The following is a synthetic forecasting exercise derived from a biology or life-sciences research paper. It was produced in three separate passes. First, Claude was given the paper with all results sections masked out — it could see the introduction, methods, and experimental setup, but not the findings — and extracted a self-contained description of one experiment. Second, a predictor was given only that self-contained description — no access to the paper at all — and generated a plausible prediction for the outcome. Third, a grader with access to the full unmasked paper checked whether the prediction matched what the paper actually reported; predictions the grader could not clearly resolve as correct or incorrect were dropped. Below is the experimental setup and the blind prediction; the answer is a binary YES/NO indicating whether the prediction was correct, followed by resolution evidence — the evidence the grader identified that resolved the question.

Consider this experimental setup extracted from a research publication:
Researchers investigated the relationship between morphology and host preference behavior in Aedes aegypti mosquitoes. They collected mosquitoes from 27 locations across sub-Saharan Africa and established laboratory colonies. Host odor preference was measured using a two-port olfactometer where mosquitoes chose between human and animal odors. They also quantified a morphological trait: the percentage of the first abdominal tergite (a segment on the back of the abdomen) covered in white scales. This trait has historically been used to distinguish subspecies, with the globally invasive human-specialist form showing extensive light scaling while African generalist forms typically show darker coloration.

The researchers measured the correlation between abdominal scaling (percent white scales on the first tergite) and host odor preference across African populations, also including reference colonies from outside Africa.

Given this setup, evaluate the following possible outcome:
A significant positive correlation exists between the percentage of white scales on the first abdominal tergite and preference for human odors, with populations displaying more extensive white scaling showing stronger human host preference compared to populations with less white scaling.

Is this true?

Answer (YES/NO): YES